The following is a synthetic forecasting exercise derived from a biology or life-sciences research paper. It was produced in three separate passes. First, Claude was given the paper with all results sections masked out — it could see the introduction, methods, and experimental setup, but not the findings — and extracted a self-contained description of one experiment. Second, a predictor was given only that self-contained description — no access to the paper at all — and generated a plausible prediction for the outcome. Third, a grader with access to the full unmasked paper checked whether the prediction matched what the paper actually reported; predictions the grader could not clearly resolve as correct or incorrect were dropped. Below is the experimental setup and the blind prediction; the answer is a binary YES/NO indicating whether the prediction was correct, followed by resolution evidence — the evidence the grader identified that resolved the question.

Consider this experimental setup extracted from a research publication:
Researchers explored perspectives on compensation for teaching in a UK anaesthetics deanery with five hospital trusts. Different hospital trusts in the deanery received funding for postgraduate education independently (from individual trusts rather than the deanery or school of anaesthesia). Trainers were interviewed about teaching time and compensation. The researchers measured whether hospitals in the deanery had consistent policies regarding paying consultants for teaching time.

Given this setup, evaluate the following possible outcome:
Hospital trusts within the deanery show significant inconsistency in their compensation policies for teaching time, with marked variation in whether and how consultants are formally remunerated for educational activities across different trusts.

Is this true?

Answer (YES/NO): YES